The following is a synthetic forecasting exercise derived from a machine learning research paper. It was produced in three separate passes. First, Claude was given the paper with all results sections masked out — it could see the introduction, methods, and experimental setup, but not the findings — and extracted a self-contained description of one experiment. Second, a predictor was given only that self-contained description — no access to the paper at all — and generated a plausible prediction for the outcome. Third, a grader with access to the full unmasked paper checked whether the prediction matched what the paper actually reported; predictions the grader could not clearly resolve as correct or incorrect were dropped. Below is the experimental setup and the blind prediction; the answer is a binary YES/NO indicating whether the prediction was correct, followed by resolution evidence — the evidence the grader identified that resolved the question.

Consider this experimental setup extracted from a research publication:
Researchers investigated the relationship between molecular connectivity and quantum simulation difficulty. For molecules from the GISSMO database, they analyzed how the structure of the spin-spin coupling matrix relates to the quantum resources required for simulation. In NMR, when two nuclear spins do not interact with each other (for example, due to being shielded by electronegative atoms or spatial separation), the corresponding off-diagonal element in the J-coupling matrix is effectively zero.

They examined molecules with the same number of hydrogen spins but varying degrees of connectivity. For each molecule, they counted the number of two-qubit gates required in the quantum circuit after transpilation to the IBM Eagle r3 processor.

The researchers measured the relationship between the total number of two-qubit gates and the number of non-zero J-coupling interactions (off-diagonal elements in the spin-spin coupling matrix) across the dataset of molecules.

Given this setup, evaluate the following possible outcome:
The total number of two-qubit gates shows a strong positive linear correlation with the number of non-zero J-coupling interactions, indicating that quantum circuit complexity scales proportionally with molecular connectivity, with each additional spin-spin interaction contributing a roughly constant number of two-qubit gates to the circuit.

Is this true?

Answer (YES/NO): YES